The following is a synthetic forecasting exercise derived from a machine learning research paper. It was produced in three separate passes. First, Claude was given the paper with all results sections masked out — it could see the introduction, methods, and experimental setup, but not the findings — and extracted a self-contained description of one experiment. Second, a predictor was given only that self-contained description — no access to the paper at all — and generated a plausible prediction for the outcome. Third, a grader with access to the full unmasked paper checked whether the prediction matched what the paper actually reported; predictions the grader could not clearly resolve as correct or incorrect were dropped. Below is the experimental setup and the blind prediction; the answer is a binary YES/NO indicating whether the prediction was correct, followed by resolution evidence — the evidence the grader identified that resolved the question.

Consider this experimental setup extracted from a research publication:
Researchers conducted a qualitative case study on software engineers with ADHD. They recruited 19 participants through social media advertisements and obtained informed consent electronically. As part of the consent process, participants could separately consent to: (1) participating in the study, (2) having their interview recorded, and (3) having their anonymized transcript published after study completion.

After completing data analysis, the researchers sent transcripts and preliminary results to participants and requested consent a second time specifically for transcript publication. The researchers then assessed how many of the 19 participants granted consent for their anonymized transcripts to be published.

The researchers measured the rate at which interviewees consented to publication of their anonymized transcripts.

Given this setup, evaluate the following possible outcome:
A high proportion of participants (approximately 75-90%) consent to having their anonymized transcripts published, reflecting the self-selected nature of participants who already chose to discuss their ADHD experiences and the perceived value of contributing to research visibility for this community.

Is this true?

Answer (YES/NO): NO